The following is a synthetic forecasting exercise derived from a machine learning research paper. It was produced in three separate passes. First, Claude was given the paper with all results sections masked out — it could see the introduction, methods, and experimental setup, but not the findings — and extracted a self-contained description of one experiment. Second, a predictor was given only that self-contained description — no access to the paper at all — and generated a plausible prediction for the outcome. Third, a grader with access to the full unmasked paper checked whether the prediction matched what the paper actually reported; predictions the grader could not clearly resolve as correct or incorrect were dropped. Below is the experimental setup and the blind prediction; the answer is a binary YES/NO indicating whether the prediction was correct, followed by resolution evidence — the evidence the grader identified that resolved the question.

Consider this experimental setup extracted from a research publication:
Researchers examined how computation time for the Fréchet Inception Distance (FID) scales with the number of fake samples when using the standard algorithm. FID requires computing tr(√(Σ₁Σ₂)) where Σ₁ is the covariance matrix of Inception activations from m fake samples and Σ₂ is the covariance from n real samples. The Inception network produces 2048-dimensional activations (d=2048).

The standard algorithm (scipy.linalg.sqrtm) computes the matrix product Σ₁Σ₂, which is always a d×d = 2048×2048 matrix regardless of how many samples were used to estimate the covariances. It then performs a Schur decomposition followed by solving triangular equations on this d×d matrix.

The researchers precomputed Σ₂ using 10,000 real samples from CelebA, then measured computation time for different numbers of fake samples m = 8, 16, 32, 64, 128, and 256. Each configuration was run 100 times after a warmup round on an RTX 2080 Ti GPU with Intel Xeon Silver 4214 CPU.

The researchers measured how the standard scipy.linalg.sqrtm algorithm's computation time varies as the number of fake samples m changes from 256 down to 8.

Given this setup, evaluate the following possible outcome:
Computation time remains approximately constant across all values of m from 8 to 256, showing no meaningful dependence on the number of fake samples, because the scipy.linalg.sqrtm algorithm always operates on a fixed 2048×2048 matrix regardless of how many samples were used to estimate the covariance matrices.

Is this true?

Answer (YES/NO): YES